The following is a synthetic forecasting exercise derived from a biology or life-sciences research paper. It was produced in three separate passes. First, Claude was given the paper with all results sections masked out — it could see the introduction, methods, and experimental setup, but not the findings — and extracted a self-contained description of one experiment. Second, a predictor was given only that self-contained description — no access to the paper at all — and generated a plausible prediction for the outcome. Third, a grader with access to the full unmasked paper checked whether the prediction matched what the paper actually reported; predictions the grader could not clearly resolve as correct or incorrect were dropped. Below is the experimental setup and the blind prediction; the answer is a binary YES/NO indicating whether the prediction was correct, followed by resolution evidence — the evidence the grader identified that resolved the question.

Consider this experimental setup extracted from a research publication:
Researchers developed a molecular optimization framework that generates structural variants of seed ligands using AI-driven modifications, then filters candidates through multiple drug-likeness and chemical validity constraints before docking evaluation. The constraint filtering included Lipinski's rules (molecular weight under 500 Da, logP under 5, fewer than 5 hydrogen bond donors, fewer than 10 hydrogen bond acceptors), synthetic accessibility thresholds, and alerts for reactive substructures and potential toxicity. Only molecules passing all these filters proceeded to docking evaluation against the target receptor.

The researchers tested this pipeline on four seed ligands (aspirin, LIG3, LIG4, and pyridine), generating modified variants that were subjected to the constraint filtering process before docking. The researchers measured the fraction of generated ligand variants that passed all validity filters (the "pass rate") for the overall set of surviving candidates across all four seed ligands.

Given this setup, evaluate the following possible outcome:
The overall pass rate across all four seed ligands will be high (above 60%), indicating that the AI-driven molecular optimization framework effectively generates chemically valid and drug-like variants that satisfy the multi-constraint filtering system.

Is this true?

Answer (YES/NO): YES